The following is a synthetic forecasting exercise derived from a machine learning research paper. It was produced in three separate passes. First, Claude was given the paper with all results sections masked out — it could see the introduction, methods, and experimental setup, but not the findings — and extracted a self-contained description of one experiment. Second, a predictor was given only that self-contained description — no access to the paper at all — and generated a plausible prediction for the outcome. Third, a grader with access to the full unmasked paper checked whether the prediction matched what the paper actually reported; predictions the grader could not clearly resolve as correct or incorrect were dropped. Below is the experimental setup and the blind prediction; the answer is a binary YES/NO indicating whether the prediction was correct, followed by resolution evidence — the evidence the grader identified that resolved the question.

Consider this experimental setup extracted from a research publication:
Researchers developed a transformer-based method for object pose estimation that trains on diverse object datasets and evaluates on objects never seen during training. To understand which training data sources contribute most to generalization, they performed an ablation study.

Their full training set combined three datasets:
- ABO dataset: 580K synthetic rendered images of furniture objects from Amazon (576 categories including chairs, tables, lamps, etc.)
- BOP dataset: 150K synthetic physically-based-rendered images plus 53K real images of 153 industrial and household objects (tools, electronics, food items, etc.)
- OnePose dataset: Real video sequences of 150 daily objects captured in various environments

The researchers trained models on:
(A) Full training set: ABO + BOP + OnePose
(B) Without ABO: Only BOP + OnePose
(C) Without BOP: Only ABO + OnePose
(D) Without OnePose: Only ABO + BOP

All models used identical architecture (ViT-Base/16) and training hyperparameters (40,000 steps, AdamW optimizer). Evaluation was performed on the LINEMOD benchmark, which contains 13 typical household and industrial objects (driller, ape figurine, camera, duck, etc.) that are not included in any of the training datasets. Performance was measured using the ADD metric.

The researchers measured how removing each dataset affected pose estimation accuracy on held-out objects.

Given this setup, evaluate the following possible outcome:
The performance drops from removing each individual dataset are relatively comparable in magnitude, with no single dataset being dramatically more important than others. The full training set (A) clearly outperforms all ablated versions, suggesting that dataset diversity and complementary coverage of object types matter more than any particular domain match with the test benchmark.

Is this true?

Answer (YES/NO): NO